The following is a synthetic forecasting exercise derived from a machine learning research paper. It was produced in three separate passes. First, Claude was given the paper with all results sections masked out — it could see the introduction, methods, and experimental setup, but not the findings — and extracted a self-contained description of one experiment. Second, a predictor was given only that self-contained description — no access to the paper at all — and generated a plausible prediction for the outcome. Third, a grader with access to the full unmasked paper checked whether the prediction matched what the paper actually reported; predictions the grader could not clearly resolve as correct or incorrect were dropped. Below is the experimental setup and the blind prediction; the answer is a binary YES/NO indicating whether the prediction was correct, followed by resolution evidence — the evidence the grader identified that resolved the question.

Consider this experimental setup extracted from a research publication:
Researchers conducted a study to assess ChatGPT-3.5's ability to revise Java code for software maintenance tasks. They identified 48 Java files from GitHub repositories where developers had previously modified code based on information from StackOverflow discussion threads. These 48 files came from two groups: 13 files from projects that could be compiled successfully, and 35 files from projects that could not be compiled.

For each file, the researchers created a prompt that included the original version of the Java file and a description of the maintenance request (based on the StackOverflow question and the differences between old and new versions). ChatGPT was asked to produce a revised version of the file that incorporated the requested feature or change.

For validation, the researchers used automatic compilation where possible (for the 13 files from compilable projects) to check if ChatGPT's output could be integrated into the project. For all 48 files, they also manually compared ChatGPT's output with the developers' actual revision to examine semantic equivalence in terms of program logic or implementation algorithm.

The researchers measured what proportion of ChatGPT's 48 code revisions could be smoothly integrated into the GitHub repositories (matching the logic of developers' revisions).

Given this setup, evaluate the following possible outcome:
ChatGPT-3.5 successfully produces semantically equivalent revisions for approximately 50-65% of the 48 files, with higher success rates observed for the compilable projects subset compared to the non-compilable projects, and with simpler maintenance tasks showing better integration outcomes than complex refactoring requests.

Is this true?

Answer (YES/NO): NO